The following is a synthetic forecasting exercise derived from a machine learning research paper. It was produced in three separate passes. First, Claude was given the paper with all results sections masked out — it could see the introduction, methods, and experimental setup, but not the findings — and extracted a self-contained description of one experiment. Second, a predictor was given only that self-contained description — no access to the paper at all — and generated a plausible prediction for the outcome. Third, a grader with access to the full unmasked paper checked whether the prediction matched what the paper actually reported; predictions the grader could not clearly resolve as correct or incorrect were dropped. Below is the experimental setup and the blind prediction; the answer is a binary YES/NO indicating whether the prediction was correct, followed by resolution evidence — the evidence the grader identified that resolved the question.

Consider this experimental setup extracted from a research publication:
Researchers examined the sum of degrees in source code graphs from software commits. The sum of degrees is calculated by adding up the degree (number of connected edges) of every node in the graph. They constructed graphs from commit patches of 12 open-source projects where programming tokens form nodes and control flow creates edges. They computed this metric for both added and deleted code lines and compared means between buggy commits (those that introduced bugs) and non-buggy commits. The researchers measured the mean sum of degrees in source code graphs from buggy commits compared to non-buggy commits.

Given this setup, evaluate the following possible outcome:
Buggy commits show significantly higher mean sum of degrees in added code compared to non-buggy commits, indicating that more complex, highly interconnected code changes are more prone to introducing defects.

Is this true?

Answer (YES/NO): NO